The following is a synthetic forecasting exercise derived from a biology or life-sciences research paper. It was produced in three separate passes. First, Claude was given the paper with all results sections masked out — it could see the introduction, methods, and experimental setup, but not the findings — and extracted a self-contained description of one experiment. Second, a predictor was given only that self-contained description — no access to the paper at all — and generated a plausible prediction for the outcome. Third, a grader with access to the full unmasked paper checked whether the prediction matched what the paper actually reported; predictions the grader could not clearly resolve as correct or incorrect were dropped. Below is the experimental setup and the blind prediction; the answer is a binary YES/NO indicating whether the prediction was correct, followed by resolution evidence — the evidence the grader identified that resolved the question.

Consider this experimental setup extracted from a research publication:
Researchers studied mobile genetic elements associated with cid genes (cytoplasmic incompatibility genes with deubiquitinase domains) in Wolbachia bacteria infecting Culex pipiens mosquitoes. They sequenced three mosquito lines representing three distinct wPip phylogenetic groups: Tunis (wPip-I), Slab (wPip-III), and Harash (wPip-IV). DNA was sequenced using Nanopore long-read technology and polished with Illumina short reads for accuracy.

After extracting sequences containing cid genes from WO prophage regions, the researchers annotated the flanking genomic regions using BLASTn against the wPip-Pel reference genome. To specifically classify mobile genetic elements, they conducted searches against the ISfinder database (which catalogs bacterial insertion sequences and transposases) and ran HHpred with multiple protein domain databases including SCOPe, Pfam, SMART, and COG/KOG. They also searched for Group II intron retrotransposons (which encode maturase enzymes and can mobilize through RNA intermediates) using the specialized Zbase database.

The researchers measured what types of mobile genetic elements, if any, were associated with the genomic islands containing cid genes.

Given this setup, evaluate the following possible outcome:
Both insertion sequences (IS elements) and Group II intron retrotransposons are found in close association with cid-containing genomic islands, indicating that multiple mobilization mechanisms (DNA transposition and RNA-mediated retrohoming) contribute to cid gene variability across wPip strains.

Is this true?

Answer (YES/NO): YES